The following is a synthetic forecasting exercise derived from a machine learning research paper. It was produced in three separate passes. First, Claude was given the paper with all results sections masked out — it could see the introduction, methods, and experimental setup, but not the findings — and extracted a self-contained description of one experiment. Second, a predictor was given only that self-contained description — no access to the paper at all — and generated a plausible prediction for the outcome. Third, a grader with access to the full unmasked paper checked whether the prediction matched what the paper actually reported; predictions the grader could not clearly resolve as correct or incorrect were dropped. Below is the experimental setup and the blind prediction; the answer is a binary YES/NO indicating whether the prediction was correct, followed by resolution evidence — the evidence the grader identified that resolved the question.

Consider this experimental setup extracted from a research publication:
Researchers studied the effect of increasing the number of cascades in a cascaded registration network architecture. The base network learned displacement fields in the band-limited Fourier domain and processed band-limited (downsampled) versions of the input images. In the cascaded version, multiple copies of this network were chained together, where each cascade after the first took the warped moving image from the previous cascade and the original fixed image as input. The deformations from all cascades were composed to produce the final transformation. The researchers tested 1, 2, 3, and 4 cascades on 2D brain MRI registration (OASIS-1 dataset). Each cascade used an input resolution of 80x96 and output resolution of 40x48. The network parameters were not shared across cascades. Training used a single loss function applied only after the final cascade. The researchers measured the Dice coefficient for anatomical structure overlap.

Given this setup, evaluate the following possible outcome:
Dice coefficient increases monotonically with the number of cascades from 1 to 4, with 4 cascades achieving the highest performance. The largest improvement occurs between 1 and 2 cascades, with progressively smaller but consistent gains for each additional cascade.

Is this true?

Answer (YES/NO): YES